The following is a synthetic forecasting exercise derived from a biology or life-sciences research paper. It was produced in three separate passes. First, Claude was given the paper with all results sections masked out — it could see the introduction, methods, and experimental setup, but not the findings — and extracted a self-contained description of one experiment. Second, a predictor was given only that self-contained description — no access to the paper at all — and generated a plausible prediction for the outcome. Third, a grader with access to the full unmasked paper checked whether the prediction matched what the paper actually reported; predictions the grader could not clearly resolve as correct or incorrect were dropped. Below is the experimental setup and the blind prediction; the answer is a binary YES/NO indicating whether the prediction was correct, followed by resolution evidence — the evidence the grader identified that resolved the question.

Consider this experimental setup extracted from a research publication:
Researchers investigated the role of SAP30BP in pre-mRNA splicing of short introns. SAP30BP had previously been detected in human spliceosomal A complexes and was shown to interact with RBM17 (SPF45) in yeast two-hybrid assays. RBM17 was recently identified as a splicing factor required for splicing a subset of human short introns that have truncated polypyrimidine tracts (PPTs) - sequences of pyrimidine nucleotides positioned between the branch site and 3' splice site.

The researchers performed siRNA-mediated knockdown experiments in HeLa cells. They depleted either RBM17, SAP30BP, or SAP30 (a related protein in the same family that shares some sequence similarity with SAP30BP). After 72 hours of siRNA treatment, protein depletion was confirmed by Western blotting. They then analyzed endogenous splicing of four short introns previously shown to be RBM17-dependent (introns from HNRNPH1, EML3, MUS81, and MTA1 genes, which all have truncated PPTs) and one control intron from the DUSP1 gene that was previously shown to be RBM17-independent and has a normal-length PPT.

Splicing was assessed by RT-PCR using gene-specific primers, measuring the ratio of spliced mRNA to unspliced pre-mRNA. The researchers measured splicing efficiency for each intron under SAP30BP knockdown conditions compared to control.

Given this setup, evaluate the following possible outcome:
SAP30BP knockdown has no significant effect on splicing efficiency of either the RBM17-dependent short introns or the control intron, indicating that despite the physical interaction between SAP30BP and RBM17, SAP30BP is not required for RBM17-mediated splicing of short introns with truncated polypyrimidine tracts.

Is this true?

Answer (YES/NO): NO